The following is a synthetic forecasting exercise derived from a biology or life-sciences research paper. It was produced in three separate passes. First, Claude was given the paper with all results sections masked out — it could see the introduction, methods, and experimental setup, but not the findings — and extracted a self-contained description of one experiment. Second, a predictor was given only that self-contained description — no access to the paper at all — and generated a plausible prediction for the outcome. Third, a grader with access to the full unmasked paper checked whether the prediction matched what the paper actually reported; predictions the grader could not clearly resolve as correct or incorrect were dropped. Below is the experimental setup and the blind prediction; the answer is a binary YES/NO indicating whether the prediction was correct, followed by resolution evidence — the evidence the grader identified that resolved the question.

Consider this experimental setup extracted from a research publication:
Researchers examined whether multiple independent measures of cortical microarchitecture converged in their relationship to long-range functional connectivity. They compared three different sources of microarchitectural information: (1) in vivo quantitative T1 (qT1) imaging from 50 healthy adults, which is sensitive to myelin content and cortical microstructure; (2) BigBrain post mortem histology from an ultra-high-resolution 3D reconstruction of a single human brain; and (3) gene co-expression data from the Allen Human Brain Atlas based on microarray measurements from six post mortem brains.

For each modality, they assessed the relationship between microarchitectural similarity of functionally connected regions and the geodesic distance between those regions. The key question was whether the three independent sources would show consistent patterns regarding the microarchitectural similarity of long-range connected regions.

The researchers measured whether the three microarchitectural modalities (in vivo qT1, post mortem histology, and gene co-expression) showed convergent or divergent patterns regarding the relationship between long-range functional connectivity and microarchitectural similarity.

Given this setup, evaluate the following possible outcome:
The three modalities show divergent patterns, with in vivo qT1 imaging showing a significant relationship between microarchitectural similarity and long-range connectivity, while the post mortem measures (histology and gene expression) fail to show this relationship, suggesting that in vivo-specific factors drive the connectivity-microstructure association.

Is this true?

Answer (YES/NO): NO